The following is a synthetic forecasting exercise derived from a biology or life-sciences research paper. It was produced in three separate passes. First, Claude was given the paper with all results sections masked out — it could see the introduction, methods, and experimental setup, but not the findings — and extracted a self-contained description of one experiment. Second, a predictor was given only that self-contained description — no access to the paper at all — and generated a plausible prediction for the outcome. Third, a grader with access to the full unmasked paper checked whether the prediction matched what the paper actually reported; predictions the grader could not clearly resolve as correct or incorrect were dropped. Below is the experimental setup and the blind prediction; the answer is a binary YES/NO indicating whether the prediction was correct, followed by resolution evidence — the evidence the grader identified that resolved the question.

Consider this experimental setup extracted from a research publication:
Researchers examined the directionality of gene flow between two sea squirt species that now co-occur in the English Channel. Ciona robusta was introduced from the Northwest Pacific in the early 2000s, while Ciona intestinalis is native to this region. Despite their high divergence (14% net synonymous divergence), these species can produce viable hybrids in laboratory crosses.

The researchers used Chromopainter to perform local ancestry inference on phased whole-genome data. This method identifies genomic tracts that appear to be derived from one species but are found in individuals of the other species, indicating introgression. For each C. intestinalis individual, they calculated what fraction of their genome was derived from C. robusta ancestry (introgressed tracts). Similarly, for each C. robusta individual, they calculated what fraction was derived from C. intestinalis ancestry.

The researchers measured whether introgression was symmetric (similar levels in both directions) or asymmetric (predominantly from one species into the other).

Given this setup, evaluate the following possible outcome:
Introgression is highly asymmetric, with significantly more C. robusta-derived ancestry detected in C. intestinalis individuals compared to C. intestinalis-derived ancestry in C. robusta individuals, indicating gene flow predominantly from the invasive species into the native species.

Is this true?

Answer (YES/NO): YES